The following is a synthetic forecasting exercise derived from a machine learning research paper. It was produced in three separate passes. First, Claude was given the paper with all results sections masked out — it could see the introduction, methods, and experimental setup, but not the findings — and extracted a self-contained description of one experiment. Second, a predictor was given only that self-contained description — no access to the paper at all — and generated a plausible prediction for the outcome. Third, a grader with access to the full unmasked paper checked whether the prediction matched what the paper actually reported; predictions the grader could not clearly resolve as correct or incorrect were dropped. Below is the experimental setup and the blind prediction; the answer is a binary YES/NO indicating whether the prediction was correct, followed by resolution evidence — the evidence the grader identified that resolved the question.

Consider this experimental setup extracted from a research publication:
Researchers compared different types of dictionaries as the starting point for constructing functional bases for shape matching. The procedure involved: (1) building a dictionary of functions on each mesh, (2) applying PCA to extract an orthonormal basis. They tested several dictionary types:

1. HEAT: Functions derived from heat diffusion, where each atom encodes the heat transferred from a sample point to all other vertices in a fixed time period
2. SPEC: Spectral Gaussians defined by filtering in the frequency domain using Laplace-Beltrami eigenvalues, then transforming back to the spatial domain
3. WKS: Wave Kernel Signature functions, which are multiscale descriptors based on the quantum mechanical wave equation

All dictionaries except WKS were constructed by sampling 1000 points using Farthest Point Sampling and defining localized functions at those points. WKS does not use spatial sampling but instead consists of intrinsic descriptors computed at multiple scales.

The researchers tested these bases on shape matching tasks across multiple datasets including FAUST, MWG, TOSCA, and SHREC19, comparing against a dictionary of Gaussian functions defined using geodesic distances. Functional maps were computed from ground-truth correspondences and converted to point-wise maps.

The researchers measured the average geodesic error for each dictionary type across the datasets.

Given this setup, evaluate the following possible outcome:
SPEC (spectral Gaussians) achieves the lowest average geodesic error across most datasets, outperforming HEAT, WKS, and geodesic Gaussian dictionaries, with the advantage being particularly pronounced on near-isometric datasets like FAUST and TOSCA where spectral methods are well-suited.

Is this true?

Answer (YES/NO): NO